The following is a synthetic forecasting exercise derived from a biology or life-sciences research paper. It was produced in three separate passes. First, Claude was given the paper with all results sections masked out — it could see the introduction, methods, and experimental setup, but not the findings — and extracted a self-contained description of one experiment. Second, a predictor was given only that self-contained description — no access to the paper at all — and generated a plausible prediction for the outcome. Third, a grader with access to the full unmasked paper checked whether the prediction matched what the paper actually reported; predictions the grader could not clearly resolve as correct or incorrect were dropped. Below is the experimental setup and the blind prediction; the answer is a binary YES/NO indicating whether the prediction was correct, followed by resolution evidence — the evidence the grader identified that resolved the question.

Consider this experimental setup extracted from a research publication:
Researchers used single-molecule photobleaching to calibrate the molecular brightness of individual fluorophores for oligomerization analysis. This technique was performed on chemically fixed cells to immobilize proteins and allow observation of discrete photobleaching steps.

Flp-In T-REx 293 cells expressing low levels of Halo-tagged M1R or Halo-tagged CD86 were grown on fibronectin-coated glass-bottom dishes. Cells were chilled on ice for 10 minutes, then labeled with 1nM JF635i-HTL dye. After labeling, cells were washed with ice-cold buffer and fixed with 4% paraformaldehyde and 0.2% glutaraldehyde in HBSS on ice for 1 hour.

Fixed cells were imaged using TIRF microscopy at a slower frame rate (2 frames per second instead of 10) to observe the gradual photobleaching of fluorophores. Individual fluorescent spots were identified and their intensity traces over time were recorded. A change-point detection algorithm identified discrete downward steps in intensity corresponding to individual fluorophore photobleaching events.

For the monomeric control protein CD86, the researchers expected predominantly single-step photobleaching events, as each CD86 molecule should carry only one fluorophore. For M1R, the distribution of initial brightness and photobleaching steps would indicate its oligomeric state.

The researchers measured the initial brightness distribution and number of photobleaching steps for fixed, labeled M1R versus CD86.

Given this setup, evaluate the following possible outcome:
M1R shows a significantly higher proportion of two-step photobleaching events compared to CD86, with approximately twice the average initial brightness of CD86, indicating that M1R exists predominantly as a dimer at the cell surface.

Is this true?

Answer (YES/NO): NO